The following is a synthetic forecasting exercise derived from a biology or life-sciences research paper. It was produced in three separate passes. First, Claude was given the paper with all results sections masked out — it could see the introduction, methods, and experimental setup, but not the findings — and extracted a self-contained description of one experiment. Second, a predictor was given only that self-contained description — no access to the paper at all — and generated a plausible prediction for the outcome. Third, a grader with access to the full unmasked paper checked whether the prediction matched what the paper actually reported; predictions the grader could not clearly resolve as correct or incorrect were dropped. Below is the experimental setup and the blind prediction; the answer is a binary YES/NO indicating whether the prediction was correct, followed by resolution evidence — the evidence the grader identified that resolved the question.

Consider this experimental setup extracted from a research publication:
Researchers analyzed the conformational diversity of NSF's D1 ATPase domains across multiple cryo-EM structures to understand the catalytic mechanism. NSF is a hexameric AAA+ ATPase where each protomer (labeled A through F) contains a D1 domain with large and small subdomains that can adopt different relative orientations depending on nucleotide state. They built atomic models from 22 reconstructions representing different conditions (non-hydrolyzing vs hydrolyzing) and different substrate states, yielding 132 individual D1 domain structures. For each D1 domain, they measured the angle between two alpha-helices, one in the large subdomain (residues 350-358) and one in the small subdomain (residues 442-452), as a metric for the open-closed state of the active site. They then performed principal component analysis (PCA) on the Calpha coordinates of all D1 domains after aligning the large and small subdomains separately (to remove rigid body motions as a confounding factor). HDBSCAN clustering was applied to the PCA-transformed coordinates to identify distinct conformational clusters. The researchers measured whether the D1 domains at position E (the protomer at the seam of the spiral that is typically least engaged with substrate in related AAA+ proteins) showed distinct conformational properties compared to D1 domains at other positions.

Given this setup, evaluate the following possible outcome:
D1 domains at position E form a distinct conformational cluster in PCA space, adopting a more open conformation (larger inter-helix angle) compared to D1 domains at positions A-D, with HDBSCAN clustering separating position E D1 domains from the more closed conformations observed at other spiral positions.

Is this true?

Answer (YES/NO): YES